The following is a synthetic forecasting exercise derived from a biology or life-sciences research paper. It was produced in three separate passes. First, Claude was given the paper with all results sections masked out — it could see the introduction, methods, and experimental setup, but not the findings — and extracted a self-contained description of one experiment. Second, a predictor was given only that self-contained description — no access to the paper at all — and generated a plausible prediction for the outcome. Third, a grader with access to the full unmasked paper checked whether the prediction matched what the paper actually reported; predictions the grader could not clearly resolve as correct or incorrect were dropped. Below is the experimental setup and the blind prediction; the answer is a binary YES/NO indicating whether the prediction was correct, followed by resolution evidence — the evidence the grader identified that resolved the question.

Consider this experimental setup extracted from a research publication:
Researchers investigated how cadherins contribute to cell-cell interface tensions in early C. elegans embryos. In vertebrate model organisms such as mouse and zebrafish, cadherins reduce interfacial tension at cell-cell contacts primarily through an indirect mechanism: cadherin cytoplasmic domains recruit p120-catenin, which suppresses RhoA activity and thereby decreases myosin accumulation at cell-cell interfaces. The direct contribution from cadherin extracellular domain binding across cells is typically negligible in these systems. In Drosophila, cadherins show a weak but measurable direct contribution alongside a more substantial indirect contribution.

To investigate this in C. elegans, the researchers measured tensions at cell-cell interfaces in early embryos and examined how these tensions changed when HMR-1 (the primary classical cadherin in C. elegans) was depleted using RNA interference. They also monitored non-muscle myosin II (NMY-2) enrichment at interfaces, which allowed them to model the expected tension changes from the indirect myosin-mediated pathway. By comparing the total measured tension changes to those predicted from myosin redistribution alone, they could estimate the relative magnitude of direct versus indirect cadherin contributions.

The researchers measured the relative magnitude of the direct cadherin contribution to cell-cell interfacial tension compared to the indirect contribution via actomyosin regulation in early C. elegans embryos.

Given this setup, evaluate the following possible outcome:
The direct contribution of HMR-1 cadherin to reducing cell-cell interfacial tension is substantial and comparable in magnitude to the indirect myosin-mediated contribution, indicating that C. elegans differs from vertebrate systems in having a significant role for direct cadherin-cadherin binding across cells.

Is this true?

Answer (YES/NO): YES